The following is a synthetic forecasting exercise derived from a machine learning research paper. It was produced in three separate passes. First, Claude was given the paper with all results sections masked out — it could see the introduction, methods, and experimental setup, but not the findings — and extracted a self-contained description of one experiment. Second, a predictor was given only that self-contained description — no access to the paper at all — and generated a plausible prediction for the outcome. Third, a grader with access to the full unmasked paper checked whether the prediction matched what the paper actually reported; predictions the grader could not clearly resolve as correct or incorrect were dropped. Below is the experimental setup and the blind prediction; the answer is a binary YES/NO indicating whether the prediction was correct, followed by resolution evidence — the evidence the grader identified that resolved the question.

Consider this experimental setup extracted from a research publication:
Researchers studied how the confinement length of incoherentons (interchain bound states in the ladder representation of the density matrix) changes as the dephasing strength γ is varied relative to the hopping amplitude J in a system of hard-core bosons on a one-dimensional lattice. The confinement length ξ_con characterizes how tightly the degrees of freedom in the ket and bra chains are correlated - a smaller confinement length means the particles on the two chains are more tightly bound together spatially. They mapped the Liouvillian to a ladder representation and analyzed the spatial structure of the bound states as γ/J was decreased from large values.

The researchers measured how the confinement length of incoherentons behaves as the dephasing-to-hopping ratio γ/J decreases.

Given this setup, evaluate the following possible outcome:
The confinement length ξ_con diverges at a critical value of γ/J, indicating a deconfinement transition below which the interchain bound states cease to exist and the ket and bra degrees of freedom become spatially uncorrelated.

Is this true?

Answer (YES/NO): YES